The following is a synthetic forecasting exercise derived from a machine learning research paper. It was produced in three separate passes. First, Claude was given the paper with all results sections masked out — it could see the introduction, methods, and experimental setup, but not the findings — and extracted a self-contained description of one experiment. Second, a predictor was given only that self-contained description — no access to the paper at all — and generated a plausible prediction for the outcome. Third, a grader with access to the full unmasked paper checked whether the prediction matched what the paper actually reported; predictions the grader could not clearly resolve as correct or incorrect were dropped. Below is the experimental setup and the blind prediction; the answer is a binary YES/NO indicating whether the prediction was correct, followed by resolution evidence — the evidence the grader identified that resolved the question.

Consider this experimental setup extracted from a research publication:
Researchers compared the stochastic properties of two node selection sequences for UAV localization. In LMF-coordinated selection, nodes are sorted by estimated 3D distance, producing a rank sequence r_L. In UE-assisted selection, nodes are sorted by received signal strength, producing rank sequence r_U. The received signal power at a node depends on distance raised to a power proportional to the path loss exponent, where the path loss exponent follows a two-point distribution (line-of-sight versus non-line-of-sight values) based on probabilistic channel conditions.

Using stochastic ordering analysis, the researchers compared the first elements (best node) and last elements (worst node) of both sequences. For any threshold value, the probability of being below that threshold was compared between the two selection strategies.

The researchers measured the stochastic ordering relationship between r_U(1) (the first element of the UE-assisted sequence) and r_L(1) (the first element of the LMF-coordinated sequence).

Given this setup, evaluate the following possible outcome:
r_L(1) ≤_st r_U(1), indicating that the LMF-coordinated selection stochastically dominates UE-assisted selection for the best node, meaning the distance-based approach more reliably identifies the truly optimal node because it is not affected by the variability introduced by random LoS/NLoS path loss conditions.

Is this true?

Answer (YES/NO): NO